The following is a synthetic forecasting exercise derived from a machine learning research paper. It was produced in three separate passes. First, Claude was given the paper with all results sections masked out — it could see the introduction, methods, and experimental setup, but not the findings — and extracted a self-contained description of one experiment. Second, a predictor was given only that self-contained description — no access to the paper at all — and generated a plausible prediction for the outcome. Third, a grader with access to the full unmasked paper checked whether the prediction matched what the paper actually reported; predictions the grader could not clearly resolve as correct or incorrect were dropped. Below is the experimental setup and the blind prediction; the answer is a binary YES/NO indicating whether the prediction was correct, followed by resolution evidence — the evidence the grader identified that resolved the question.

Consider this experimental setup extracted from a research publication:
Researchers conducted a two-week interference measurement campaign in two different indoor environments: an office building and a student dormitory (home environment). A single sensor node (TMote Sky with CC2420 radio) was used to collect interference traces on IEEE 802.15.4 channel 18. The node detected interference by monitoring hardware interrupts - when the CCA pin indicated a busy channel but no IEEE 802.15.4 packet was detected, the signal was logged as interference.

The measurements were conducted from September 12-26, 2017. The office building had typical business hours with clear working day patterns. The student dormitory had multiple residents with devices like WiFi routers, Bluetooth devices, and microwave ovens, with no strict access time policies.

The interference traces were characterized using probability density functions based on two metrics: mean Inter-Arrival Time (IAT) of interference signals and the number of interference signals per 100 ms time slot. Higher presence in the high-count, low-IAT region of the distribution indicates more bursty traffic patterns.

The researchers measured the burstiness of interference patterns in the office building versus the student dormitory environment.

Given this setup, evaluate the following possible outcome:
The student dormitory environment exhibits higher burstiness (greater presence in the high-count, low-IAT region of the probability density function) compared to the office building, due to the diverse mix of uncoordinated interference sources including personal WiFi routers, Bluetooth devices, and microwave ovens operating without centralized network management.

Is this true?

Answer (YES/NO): YES